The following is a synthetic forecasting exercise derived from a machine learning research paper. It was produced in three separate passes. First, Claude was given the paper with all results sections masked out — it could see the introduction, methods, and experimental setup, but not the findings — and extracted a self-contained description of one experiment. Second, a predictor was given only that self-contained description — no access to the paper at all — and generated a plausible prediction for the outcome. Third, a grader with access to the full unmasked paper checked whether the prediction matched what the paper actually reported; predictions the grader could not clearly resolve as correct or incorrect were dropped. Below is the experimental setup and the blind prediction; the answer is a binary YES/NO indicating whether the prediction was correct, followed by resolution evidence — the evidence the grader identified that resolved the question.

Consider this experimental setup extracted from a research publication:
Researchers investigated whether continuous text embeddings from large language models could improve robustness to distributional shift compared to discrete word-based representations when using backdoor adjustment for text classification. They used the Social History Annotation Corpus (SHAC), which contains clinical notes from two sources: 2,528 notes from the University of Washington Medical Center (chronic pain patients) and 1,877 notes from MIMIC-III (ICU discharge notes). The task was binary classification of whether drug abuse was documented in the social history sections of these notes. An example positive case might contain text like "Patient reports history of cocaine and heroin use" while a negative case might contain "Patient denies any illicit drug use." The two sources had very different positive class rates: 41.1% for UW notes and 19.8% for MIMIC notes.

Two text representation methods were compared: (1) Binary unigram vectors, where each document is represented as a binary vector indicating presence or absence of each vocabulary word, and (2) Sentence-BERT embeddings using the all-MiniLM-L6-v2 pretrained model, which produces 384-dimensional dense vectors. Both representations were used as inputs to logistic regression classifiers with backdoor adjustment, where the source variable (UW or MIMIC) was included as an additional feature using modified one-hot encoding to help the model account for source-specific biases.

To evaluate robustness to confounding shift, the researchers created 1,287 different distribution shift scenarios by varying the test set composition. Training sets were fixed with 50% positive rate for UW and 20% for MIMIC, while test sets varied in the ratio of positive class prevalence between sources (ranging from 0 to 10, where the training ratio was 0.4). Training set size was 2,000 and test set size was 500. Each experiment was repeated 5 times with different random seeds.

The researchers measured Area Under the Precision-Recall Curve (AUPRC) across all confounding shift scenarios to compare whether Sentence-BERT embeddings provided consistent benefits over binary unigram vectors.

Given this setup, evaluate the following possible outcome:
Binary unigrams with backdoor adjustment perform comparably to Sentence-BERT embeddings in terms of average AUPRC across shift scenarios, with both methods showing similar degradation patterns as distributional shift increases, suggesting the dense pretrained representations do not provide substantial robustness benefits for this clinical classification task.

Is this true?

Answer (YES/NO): NO